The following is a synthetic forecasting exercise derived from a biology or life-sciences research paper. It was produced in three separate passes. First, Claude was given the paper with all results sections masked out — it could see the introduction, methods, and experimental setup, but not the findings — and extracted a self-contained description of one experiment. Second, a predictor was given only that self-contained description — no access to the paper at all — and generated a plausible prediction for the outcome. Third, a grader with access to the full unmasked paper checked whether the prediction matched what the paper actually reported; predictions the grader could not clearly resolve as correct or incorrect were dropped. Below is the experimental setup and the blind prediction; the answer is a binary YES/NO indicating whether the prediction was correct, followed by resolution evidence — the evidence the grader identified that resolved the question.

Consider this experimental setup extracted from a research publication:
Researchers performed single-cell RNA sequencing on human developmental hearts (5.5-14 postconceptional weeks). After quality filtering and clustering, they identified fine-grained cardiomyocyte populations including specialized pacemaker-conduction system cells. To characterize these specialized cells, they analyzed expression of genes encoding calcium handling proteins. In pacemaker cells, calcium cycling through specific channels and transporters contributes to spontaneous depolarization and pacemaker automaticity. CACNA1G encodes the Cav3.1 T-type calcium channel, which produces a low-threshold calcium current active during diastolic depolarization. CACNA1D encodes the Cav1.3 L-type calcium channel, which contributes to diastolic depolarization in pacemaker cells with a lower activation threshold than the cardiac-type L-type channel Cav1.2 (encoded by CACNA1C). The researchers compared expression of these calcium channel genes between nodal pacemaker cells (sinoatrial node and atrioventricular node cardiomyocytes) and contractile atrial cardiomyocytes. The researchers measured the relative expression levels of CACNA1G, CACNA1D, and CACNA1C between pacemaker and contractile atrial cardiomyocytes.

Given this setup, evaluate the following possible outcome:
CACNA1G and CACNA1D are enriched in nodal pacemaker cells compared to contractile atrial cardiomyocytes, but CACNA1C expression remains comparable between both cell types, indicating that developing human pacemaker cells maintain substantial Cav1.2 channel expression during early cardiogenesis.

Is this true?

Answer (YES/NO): NO